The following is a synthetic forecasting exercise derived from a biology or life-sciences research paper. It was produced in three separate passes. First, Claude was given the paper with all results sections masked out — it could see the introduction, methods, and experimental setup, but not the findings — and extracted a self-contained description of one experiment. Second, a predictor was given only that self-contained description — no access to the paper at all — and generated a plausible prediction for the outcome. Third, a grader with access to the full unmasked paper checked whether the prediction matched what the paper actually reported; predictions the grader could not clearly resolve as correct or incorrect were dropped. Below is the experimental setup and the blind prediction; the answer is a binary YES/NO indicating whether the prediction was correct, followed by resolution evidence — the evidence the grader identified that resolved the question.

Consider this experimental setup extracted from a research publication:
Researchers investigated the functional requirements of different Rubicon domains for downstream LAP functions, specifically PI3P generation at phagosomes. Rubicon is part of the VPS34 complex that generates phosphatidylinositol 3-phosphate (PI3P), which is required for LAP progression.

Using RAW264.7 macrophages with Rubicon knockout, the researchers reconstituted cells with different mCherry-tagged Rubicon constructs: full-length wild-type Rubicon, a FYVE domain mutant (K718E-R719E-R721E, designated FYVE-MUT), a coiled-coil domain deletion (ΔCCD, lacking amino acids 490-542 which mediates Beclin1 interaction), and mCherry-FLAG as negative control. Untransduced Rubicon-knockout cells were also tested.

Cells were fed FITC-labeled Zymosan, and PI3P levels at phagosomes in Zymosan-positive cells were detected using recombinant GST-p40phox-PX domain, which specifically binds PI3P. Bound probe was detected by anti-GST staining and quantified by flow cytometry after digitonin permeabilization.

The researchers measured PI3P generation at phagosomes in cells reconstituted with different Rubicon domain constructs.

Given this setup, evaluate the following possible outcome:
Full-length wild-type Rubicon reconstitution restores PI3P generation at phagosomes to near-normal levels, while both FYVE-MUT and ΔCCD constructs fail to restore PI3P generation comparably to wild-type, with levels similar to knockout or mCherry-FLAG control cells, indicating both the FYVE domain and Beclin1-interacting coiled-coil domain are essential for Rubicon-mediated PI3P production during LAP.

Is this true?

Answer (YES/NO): YES